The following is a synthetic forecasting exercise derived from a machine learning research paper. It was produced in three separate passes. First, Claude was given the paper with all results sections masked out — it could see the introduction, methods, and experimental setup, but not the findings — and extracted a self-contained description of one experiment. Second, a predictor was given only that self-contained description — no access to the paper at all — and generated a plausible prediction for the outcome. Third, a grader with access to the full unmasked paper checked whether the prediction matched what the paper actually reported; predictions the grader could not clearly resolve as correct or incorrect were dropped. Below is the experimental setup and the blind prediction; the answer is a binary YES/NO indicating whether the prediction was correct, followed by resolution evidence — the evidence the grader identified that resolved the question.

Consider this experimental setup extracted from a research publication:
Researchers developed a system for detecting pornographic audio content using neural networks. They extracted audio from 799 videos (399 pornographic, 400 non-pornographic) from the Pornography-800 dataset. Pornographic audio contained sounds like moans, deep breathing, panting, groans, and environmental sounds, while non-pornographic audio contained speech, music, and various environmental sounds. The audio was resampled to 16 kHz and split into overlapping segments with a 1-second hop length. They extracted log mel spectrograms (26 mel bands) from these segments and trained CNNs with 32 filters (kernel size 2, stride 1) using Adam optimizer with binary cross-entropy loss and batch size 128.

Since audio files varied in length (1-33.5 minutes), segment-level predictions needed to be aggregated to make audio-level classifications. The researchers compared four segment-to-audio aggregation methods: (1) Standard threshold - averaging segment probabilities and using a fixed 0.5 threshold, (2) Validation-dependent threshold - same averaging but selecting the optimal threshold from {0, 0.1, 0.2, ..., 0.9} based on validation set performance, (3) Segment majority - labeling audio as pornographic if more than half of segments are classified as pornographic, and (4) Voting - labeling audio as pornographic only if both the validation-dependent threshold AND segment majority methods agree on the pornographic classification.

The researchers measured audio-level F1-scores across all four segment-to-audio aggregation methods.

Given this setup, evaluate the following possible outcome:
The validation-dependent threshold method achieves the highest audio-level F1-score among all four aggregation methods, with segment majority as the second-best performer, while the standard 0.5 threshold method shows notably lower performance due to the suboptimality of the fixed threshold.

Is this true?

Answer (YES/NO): NO